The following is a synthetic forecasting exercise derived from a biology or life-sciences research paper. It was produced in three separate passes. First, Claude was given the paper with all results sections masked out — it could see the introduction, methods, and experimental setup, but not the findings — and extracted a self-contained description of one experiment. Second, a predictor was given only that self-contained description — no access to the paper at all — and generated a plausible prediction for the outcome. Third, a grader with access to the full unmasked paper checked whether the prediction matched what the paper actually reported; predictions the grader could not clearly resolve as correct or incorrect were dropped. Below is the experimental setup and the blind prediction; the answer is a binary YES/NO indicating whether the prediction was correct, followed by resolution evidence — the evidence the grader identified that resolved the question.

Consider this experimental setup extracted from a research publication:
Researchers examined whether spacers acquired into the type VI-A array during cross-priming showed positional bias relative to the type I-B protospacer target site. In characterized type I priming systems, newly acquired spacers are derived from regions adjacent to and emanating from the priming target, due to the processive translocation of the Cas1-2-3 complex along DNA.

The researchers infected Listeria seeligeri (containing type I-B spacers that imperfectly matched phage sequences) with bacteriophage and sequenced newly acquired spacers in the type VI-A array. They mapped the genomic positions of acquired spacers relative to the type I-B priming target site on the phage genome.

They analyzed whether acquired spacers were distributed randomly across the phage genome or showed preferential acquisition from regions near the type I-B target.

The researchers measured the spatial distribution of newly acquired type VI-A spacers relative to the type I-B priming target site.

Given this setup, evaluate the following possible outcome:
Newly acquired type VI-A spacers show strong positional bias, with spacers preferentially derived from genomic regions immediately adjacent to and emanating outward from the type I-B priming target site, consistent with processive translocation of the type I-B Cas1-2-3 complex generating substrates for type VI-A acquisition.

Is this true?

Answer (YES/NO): NO